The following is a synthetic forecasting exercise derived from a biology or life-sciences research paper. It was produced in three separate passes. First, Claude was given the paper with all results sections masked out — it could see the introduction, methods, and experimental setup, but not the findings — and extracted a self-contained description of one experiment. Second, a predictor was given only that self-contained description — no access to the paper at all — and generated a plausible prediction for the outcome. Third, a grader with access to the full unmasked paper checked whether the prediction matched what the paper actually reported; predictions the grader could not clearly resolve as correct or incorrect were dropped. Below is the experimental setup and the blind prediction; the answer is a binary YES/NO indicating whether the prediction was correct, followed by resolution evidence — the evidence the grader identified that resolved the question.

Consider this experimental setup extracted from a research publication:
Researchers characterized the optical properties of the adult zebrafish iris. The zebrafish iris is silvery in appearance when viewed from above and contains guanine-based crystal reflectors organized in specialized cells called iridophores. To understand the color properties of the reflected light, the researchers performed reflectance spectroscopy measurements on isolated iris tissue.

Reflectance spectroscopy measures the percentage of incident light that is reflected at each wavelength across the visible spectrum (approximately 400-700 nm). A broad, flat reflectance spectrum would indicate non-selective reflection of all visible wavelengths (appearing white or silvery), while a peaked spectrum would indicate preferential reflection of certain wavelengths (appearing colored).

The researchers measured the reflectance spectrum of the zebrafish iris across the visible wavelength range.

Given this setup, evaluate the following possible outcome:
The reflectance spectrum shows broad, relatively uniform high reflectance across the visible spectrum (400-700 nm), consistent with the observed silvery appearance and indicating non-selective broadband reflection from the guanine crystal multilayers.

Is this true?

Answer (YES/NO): NO